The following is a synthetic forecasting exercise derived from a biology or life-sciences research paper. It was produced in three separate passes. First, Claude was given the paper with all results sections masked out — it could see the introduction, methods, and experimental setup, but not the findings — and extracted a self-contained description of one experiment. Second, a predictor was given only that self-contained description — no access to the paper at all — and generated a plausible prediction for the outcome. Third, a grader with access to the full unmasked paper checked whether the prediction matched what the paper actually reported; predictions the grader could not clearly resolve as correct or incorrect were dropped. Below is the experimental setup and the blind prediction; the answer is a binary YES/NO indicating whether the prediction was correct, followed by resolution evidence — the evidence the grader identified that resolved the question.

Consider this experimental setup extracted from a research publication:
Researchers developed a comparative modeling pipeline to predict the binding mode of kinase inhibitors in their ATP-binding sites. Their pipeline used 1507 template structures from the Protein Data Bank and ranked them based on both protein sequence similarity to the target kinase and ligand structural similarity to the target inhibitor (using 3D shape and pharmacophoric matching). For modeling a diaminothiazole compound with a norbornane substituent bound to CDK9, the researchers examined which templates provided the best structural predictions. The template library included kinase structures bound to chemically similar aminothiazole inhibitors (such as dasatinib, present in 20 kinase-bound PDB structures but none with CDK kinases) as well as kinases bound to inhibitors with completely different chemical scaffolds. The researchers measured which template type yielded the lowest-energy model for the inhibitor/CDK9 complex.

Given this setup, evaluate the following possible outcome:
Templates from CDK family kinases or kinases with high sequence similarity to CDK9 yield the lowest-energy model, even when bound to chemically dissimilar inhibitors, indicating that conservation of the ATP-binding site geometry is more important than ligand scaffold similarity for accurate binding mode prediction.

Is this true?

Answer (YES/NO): YES